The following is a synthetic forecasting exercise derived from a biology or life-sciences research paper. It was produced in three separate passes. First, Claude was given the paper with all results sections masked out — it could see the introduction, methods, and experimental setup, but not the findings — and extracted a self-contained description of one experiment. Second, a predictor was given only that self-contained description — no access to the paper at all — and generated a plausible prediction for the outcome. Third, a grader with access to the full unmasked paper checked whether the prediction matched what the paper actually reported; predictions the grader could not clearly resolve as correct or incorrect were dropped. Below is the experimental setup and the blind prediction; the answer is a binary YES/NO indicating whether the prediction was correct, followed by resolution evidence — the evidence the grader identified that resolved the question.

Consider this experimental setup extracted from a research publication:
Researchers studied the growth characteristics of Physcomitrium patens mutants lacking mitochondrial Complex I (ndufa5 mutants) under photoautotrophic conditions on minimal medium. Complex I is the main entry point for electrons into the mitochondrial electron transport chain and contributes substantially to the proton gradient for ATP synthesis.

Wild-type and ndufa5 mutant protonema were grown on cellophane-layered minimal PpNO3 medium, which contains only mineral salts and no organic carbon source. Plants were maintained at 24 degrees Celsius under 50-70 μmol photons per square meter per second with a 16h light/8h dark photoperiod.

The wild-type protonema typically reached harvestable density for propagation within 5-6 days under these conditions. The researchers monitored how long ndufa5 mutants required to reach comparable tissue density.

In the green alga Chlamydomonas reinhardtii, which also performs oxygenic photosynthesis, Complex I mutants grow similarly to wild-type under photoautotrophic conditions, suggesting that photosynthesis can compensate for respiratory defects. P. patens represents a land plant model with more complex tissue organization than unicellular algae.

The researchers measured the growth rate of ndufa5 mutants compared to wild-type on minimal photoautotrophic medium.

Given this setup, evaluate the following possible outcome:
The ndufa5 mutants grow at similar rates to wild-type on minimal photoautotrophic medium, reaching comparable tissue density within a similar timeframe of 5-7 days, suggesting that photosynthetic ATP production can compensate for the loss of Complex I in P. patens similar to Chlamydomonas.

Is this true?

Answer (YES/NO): NO